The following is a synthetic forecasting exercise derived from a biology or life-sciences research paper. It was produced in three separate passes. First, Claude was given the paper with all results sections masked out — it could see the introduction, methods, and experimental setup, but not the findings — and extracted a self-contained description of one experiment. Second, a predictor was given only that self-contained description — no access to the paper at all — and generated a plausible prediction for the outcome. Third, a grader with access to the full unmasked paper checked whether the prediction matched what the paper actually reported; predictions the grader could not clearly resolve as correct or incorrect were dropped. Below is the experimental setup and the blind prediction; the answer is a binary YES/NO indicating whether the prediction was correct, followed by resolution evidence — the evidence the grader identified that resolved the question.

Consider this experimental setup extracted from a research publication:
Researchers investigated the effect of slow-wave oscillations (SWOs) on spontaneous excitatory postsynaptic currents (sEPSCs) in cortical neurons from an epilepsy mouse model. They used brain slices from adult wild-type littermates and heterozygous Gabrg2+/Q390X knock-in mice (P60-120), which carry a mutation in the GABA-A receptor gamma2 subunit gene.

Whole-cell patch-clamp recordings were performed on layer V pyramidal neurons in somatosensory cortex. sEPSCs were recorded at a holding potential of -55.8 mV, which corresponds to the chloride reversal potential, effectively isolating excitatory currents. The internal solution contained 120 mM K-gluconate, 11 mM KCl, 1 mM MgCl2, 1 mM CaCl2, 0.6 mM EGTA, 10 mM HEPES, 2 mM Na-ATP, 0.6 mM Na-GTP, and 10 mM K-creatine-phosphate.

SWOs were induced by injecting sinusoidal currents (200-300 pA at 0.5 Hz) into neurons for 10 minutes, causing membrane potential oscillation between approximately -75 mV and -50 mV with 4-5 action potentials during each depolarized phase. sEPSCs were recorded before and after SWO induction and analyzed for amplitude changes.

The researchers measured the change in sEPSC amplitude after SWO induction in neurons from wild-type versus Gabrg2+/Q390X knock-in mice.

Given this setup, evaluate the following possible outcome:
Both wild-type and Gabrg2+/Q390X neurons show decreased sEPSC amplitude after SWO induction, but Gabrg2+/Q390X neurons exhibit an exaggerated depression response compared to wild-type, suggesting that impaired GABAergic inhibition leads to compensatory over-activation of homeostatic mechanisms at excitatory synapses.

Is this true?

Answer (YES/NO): NO